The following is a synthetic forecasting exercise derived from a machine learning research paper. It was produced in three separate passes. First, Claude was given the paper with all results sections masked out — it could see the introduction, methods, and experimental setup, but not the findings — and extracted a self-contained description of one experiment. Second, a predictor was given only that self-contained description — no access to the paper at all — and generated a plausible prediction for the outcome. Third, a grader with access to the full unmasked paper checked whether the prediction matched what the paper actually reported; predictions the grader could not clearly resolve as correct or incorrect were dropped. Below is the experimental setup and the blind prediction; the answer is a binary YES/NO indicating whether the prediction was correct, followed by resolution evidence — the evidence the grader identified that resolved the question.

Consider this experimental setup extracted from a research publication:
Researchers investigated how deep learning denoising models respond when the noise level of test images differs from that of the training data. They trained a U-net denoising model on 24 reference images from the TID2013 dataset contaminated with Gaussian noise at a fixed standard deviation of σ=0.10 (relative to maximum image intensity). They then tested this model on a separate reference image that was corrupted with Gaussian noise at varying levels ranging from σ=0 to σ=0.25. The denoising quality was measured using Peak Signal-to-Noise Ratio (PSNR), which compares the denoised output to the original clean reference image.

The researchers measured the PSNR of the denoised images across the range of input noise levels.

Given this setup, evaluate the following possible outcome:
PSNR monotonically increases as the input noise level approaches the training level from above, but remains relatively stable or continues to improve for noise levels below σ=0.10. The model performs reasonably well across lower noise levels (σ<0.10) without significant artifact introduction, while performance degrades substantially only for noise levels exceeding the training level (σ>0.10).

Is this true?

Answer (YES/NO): NO